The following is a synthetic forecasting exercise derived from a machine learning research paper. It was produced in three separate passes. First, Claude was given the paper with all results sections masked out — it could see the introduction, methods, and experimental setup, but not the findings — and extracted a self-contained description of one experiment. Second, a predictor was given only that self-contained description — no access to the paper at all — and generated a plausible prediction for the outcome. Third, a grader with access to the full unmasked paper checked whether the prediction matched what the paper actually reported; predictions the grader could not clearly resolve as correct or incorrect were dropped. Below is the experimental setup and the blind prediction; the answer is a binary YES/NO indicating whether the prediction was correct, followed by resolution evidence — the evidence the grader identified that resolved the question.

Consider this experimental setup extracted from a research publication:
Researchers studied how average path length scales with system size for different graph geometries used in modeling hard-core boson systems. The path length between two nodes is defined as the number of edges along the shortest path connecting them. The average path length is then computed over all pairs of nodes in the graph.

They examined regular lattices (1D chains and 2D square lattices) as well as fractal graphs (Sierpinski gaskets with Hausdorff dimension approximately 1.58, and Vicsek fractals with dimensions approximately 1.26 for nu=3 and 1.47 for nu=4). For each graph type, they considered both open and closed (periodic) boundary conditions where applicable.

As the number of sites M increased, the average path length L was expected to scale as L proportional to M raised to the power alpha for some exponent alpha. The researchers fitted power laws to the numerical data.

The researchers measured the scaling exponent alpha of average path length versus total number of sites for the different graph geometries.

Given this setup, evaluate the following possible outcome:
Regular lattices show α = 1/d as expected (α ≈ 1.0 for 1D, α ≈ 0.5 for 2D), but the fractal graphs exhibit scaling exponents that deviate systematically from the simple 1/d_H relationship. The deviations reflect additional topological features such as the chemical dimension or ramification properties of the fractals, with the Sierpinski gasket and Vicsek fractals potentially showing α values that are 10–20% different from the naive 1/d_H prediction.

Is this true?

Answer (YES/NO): NO